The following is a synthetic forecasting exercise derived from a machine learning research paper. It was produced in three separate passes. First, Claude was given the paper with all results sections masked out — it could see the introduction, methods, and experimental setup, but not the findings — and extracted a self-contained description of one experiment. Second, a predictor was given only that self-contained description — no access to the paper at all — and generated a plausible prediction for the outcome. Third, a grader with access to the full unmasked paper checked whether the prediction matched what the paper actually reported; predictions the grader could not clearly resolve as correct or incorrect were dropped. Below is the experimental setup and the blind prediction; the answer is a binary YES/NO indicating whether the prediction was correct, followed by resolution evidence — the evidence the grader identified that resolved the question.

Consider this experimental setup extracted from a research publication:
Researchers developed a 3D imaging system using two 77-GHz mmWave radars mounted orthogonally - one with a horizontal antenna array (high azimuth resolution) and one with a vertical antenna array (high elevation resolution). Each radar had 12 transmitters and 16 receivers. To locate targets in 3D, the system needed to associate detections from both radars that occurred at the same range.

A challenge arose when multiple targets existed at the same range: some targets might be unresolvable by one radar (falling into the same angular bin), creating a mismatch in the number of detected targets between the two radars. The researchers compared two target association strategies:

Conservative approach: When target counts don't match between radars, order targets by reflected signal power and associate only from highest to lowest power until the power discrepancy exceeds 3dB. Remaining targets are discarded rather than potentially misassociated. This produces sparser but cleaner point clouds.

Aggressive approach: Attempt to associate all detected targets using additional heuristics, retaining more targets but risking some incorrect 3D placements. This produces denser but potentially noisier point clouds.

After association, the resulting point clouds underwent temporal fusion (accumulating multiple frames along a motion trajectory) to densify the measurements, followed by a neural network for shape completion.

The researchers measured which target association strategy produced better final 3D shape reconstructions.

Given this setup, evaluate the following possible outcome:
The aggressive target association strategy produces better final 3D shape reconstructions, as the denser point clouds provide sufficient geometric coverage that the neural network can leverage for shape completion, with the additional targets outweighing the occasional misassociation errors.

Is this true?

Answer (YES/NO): NO